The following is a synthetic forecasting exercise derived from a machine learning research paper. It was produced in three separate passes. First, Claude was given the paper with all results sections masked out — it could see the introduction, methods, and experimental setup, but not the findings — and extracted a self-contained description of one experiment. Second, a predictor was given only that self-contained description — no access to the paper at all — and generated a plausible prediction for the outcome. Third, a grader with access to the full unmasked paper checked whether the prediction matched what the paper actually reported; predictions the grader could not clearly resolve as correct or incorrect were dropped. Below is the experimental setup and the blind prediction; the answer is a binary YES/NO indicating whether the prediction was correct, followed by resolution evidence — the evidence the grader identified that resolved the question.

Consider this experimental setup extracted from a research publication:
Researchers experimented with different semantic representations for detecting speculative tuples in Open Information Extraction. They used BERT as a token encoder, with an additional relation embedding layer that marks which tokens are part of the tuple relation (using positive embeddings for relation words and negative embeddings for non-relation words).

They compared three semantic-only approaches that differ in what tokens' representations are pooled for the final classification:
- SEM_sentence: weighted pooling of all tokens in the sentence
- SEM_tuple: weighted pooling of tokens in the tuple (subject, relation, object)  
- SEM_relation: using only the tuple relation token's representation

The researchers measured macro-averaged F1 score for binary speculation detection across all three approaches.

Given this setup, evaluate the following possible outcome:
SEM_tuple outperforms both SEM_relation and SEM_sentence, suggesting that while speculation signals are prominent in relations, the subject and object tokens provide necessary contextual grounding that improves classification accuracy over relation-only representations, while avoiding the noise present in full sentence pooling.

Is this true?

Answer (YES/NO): NO